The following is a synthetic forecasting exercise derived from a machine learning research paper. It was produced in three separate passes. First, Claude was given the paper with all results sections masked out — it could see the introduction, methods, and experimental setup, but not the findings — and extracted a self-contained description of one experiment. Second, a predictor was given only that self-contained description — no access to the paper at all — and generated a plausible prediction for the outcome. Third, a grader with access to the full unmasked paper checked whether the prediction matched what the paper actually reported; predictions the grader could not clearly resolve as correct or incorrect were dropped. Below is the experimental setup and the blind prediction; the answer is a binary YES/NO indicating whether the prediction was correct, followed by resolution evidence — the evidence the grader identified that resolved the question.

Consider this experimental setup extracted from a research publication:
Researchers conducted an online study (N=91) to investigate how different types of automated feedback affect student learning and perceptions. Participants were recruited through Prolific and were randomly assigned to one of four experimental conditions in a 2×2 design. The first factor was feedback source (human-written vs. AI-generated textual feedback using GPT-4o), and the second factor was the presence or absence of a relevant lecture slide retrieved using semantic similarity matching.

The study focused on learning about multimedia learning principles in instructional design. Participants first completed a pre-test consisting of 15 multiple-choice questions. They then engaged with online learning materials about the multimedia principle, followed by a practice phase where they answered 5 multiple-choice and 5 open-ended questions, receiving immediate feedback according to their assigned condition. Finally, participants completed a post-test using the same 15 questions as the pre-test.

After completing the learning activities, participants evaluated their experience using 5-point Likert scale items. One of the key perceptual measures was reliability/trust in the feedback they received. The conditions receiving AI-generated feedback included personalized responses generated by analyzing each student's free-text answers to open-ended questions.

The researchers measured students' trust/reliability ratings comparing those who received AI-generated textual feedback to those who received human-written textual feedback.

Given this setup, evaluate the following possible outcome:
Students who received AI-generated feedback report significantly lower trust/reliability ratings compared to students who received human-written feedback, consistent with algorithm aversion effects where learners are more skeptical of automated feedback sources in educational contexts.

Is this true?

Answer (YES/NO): YES